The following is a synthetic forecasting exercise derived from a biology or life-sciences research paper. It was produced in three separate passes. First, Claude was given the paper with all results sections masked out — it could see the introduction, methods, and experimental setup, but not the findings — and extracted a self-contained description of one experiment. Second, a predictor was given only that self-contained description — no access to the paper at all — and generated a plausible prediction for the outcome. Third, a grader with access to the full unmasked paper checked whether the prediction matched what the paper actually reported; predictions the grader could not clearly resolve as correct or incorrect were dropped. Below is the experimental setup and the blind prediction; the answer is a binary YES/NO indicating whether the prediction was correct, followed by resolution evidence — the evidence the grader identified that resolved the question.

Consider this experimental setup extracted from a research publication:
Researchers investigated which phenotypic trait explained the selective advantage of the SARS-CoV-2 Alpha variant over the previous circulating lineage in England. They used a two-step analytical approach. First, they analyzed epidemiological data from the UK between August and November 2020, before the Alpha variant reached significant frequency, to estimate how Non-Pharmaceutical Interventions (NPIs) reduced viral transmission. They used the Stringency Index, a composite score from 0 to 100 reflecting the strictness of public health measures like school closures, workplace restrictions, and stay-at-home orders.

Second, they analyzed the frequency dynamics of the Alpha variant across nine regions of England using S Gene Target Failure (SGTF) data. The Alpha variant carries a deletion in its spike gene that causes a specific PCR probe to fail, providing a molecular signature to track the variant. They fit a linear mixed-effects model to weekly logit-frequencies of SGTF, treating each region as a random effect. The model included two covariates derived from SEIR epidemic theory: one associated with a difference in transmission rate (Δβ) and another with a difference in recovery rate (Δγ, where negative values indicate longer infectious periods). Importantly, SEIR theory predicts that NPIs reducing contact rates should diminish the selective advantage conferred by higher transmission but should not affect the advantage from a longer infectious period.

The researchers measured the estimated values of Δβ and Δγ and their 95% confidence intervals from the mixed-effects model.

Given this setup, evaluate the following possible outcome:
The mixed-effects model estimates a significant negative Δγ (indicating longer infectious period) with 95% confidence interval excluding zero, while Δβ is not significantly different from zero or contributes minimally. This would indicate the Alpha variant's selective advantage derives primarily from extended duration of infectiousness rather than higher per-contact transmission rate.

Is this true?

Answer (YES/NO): NO